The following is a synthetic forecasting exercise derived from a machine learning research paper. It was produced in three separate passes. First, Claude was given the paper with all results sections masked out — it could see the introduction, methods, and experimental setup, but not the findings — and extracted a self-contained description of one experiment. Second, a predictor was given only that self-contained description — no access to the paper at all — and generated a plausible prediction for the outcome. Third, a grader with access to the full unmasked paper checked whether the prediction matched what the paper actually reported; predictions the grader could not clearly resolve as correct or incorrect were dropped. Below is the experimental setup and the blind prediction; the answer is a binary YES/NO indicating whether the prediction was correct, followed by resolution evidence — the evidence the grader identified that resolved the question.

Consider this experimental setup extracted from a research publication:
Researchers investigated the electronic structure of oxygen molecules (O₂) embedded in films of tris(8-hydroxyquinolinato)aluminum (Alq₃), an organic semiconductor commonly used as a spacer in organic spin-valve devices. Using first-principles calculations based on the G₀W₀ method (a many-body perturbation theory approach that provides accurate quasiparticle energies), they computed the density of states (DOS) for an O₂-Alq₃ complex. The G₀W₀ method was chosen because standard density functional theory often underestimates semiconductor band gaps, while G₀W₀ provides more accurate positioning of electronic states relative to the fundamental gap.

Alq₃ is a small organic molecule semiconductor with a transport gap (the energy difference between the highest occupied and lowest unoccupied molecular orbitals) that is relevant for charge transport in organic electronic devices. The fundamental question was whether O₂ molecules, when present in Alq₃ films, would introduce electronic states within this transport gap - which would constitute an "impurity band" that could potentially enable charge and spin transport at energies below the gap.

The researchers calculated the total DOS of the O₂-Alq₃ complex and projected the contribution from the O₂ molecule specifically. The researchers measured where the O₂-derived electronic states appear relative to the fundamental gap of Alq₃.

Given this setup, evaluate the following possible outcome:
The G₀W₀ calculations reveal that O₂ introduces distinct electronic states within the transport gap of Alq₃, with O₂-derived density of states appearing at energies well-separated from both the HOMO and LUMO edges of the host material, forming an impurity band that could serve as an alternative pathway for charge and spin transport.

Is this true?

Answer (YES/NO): NO